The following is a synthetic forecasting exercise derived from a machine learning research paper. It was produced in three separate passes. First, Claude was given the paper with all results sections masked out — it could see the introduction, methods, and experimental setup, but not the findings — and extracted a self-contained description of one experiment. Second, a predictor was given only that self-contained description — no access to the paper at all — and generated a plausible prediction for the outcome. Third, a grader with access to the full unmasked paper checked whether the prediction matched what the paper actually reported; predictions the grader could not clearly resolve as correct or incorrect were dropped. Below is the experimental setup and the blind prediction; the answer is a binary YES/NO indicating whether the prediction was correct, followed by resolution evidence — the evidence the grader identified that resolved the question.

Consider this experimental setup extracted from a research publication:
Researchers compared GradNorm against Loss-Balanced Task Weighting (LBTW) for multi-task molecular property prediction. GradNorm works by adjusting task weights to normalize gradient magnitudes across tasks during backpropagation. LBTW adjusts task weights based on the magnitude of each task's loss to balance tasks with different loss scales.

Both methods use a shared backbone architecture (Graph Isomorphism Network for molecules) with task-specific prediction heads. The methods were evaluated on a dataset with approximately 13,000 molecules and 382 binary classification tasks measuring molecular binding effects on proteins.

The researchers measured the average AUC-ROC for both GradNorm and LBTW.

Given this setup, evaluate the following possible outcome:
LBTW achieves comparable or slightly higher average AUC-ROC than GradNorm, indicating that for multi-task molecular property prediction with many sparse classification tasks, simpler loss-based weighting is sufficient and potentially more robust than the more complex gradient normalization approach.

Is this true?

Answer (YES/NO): YES